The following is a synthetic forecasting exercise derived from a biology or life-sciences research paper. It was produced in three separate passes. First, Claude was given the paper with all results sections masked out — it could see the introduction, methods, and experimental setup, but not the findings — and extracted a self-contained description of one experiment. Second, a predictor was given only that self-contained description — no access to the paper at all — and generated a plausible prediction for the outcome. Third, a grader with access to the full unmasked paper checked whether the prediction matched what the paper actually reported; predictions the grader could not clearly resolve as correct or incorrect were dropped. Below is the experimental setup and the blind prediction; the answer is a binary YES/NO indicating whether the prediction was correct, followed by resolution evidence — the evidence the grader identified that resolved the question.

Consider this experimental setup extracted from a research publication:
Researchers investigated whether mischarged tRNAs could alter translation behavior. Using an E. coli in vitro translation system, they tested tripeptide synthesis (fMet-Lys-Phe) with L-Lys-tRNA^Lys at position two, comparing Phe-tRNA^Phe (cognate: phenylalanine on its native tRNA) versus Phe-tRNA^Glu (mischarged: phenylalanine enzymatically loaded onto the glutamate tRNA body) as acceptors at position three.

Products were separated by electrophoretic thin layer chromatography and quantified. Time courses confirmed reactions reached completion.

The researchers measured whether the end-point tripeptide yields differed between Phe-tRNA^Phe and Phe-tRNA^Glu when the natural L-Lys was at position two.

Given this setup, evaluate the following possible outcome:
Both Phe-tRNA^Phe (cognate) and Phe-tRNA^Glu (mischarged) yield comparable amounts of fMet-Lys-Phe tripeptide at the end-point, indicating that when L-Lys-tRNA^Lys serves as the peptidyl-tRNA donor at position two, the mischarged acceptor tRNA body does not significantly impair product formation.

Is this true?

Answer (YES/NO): YES